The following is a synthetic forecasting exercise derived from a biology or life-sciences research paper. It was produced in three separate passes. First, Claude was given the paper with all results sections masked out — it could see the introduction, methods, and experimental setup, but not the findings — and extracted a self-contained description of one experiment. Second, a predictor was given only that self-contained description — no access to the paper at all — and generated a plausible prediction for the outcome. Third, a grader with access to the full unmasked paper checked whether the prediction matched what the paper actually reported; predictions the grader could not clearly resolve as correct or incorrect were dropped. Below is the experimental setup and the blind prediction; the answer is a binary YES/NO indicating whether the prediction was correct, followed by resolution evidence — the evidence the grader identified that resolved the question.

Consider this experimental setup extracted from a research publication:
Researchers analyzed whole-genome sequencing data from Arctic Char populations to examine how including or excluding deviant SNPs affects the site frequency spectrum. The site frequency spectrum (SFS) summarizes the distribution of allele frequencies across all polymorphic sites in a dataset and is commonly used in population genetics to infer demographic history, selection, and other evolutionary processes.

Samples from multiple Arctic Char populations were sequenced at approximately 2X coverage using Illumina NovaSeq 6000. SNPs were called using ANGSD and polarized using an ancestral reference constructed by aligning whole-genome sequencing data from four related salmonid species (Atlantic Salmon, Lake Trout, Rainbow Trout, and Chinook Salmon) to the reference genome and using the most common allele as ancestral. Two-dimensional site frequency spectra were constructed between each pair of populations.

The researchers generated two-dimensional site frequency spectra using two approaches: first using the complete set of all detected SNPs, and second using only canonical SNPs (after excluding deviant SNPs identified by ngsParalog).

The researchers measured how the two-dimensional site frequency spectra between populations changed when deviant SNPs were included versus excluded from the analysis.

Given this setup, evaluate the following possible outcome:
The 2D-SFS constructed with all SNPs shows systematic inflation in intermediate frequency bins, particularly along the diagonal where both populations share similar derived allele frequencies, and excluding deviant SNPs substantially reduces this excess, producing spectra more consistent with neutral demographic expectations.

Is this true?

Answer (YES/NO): NO